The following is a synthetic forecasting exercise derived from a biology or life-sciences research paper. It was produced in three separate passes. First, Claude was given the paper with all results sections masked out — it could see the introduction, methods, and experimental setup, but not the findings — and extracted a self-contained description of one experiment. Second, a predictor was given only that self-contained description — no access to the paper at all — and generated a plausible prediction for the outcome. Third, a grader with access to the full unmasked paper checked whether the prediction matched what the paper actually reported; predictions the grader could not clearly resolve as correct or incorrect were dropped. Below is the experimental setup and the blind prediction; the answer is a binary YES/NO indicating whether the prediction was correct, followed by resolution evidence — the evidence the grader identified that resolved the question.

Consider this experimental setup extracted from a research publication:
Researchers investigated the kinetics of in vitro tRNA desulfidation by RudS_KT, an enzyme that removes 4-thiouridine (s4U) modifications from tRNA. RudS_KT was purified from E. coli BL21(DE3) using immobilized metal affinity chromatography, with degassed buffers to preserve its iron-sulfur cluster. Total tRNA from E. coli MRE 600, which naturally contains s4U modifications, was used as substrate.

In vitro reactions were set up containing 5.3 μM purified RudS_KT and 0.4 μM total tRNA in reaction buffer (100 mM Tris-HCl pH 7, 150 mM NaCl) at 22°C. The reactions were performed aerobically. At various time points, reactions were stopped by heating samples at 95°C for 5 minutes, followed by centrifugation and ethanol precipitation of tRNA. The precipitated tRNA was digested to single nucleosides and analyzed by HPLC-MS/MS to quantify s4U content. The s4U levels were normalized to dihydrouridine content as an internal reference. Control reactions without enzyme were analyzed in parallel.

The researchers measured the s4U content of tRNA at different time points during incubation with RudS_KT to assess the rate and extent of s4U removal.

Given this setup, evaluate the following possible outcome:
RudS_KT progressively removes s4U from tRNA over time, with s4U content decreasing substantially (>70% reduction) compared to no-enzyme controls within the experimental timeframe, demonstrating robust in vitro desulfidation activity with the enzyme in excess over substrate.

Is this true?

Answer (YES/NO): YES